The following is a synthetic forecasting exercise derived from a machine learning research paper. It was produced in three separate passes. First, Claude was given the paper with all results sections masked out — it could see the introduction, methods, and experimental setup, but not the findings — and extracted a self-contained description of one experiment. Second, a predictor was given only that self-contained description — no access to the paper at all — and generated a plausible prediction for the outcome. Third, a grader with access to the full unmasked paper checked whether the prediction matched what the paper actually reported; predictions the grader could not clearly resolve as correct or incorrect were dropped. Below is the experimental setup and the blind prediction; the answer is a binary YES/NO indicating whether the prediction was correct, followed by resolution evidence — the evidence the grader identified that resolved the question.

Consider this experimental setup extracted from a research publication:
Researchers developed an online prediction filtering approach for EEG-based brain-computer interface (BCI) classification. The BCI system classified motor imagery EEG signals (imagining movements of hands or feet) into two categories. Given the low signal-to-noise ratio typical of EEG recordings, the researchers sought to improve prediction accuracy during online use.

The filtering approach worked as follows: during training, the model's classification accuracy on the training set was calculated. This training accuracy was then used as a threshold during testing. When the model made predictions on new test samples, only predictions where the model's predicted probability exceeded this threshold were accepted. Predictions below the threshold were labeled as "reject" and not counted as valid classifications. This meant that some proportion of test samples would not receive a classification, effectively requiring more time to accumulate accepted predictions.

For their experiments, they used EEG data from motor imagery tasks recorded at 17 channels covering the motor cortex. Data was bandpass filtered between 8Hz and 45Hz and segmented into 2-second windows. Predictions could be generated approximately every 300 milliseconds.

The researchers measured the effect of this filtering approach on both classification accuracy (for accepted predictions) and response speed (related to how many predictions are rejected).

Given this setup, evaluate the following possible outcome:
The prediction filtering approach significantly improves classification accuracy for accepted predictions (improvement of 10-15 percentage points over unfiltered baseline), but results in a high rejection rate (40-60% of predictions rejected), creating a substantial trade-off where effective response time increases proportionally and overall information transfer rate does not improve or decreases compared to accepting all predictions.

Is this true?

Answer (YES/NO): NO